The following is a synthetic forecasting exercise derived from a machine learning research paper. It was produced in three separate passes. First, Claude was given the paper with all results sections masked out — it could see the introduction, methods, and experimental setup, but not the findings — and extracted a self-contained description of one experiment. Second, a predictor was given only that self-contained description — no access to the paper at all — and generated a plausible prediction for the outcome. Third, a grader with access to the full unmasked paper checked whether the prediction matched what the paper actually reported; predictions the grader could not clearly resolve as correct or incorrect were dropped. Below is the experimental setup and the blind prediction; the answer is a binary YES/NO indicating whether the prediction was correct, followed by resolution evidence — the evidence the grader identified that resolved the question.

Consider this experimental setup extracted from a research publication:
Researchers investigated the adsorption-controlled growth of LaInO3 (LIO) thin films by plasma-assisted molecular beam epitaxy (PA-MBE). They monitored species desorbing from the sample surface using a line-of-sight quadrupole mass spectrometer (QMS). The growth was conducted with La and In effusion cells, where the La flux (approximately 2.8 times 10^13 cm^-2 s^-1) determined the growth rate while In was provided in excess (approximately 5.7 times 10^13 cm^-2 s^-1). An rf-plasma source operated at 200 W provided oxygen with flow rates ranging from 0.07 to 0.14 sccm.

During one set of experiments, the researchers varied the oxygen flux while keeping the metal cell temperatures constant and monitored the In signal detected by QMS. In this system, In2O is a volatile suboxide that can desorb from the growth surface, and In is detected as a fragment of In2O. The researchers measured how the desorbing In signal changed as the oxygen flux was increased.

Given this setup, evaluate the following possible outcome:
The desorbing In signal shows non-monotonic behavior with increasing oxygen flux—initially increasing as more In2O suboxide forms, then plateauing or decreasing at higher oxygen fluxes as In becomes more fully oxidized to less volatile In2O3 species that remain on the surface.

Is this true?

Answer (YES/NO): NO